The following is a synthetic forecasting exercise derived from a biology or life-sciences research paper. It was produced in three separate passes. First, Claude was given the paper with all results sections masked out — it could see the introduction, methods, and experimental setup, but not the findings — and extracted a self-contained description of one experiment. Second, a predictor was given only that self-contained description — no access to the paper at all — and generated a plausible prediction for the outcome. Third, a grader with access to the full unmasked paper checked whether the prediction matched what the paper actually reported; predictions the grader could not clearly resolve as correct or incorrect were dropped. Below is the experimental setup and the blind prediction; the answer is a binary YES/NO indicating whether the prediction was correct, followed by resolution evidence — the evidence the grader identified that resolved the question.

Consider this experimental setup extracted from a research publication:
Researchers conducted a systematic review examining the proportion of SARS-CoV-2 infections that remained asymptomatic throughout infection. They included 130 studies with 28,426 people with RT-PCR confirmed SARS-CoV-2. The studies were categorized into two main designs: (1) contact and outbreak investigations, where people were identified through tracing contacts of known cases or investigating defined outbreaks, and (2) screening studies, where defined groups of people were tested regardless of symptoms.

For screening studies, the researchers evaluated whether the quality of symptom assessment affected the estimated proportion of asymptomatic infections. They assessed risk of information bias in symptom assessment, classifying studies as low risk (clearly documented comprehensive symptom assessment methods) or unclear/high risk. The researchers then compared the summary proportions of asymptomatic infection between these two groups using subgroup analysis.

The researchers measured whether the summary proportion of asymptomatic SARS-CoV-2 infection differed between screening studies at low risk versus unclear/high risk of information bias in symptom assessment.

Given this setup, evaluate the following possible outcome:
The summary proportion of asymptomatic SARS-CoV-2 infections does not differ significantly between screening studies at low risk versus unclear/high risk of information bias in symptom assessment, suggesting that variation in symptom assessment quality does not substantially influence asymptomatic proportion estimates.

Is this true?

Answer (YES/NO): NO